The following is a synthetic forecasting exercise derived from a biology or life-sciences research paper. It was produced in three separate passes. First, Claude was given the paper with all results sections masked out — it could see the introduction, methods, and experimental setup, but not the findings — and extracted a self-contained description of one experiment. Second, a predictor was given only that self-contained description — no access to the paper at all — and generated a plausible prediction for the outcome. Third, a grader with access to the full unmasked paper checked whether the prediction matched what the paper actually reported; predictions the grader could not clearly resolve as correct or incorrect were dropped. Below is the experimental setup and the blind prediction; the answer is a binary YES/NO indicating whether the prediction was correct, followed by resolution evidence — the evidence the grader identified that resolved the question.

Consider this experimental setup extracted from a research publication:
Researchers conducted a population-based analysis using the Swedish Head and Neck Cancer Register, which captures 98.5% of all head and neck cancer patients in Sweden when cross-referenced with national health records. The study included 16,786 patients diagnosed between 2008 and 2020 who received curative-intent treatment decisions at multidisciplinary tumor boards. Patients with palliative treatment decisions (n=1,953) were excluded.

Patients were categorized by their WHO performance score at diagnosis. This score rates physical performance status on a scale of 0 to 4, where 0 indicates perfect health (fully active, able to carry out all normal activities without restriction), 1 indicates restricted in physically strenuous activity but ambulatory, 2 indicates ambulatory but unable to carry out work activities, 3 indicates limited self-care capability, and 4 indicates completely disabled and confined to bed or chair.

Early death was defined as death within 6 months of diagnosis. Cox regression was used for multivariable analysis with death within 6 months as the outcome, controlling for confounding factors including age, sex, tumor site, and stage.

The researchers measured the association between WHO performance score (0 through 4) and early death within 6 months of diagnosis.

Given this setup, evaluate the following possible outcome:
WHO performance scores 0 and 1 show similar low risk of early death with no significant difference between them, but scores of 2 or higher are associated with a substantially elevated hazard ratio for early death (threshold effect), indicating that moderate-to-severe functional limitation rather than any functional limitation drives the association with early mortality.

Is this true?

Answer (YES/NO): NO